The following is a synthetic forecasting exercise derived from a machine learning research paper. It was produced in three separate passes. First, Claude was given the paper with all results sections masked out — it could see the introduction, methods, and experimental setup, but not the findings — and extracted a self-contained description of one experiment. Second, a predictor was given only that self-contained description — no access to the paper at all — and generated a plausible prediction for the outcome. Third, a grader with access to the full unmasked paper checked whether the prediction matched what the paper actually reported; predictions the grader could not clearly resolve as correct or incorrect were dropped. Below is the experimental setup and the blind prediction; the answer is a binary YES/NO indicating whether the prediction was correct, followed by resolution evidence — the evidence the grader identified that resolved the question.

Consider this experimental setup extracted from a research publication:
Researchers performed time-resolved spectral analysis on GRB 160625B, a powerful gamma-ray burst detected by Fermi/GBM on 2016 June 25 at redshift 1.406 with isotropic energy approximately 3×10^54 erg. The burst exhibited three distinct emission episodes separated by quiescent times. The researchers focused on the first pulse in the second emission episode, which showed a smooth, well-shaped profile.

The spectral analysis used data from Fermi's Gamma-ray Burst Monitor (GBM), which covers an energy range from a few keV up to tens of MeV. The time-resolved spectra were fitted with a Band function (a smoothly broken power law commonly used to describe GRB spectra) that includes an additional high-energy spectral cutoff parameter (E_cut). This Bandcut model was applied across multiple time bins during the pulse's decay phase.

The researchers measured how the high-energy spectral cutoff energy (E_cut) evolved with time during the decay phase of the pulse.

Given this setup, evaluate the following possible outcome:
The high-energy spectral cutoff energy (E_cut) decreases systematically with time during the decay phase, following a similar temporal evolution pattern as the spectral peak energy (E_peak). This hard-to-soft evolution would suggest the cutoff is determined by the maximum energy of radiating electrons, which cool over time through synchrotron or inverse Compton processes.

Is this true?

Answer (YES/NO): NO